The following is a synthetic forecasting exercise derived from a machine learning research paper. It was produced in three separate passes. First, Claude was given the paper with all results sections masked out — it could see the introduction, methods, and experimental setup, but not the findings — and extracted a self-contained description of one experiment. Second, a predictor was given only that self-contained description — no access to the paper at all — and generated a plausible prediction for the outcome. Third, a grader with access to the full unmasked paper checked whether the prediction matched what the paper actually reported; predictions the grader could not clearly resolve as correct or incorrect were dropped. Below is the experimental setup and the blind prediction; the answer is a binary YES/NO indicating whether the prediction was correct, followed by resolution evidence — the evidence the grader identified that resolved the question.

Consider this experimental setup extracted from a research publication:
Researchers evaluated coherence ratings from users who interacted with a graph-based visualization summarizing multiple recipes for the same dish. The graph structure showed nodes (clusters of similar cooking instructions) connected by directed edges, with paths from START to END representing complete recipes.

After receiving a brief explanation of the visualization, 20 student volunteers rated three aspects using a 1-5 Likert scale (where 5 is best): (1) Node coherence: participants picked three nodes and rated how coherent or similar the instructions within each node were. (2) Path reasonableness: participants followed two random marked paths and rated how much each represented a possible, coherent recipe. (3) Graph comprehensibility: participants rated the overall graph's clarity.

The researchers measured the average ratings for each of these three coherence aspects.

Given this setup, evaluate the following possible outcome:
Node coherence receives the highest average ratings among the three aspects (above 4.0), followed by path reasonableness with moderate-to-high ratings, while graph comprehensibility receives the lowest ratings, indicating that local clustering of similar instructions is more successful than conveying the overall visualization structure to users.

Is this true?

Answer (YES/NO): NO